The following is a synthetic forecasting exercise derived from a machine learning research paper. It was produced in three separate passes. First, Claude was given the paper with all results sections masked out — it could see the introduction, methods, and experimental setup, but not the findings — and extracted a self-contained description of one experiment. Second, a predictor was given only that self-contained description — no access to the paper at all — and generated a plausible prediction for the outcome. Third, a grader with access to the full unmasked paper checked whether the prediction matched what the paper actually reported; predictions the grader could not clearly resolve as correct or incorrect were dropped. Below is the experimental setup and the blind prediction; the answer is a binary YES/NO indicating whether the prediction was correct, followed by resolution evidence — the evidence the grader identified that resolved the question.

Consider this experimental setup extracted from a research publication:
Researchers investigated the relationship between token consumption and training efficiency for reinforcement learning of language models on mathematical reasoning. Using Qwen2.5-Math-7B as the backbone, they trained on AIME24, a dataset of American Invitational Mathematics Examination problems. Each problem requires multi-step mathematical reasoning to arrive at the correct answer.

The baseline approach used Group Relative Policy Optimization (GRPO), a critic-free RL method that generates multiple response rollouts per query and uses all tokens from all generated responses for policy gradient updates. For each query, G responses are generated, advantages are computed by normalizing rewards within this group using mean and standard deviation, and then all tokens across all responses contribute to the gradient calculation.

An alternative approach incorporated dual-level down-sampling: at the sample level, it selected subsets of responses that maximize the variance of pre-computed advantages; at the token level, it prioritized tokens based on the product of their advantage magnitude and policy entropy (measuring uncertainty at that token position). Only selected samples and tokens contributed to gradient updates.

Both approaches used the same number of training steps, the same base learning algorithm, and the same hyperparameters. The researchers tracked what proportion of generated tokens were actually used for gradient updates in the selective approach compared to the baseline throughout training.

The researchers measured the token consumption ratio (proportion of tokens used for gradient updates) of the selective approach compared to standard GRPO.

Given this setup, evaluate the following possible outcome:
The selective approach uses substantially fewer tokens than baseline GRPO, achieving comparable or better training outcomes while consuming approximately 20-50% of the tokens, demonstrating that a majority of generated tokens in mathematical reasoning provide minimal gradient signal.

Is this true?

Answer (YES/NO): NO